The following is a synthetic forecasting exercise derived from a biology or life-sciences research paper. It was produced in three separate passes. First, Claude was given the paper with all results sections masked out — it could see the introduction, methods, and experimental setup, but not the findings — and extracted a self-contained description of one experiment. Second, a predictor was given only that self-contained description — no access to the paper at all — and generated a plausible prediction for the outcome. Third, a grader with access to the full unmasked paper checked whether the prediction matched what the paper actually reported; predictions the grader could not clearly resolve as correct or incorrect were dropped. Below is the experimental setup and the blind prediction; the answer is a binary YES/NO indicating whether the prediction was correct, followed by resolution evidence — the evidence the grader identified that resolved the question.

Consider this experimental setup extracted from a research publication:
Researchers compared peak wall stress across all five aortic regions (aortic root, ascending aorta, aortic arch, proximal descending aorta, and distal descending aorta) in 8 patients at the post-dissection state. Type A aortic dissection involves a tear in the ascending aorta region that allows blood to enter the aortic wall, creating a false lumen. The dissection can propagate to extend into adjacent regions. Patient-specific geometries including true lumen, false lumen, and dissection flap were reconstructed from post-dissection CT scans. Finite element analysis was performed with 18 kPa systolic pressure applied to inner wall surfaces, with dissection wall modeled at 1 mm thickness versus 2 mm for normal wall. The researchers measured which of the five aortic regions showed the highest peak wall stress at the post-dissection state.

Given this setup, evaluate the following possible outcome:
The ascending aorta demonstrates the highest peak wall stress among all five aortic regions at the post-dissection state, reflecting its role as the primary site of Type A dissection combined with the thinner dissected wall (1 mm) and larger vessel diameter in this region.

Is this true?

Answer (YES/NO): NO